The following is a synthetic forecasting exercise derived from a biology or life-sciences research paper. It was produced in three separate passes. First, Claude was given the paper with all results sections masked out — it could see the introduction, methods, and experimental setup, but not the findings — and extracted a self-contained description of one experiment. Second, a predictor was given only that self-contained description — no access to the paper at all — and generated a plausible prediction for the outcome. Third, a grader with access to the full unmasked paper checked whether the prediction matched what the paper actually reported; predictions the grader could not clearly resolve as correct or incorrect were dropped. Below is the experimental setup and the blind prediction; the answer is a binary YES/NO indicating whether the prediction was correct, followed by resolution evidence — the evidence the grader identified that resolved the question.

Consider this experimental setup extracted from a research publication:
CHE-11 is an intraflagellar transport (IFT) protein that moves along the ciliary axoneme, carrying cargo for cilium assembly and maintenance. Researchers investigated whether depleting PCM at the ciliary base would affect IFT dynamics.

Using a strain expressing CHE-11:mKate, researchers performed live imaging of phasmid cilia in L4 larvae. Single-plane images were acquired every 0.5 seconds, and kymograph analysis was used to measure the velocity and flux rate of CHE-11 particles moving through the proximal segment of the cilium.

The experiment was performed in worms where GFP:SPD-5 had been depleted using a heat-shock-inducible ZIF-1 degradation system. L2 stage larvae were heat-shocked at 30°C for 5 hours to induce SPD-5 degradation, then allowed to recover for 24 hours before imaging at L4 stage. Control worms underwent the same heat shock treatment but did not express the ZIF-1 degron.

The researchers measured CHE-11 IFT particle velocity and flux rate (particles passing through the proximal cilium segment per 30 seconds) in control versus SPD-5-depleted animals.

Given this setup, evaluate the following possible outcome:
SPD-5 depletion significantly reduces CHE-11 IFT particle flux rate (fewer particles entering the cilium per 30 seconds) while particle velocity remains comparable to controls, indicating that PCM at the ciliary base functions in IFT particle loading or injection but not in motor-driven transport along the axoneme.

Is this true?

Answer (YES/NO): NO